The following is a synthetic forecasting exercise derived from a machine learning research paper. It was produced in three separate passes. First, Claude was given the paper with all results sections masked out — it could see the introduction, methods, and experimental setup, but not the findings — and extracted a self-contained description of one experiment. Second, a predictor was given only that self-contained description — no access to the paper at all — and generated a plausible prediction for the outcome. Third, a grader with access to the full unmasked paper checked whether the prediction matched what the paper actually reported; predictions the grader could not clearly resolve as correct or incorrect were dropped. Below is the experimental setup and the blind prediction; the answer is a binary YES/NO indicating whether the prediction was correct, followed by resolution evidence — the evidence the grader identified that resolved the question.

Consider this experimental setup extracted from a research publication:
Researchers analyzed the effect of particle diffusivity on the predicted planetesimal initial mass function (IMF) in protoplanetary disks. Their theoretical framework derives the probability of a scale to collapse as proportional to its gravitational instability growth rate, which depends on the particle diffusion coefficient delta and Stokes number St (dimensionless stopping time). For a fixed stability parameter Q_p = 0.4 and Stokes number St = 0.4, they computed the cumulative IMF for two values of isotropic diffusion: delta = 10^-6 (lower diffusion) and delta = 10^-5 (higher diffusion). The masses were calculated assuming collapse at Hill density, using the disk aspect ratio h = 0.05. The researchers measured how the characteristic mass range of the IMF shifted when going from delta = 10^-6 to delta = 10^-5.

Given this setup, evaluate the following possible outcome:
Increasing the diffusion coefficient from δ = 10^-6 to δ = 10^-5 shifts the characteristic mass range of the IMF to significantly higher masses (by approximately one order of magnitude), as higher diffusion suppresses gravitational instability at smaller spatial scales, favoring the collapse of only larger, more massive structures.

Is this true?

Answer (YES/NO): YES